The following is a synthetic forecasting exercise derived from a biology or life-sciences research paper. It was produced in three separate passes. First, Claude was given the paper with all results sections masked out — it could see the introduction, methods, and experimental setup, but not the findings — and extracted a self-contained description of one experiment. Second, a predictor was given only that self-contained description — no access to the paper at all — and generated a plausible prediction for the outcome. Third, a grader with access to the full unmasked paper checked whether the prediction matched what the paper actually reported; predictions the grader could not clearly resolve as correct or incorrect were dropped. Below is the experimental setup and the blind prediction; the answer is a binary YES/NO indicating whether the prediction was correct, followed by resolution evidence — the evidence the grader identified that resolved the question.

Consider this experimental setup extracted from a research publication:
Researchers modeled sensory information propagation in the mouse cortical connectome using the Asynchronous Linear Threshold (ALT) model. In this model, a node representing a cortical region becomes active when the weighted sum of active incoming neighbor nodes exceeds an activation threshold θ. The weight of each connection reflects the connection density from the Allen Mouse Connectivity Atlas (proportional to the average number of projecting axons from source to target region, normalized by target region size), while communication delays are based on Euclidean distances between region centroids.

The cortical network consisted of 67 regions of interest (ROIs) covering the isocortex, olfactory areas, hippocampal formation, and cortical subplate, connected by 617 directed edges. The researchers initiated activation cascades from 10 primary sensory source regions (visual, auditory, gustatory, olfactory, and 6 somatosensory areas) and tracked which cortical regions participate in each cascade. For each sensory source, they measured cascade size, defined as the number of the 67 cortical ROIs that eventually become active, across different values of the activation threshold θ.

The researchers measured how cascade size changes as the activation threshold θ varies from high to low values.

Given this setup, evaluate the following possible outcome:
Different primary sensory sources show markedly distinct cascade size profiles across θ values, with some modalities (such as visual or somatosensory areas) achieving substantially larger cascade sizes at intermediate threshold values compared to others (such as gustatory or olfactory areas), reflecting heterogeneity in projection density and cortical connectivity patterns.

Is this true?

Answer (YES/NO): NO